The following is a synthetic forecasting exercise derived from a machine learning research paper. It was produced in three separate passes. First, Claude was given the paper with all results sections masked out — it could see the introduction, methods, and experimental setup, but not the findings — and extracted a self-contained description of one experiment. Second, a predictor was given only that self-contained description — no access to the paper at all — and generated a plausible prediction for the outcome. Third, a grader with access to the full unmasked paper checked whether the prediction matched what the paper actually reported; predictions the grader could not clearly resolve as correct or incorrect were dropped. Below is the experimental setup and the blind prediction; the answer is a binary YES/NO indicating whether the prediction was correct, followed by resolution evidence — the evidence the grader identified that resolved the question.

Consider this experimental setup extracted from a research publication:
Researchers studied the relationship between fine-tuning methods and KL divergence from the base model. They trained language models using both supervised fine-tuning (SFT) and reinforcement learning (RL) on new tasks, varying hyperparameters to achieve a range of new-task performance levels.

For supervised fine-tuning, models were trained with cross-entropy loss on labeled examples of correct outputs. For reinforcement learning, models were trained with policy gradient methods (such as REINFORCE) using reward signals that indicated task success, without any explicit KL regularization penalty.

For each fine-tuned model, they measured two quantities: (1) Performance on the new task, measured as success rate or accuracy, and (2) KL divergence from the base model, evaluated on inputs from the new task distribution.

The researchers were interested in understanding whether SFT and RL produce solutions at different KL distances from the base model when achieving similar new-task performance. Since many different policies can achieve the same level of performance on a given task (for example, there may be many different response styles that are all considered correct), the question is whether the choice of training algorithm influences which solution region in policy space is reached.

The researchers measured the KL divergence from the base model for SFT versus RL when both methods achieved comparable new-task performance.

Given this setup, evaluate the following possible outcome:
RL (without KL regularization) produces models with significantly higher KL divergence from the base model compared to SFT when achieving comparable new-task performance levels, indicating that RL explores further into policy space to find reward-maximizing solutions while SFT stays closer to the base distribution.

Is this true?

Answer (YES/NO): NO